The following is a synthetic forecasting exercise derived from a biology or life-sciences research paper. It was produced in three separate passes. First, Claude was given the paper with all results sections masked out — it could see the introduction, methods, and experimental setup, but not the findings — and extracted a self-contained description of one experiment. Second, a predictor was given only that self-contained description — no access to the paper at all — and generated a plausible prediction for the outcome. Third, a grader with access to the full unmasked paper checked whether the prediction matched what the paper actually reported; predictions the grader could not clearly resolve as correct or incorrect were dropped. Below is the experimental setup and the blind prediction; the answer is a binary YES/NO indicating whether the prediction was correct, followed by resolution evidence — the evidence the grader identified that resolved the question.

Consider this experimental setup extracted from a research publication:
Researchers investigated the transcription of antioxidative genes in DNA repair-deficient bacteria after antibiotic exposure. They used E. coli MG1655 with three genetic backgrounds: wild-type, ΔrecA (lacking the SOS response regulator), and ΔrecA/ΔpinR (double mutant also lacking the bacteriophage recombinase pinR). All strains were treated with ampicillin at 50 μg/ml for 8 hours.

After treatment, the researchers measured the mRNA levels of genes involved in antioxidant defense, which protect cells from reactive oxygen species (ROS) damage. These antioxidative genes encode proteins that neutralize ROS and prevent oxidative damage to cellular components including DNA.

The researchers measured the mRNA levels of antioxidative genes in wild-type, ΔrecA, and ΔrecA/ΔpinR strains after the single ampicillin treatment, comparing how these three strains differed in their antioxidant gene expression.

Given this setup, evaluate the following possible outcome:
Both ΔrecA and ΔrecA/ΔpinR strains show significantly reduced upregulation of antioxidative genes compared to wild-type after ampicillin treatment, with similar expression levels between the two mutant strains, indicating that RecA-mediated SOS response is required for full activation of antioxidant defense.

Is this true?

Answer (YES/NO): NO